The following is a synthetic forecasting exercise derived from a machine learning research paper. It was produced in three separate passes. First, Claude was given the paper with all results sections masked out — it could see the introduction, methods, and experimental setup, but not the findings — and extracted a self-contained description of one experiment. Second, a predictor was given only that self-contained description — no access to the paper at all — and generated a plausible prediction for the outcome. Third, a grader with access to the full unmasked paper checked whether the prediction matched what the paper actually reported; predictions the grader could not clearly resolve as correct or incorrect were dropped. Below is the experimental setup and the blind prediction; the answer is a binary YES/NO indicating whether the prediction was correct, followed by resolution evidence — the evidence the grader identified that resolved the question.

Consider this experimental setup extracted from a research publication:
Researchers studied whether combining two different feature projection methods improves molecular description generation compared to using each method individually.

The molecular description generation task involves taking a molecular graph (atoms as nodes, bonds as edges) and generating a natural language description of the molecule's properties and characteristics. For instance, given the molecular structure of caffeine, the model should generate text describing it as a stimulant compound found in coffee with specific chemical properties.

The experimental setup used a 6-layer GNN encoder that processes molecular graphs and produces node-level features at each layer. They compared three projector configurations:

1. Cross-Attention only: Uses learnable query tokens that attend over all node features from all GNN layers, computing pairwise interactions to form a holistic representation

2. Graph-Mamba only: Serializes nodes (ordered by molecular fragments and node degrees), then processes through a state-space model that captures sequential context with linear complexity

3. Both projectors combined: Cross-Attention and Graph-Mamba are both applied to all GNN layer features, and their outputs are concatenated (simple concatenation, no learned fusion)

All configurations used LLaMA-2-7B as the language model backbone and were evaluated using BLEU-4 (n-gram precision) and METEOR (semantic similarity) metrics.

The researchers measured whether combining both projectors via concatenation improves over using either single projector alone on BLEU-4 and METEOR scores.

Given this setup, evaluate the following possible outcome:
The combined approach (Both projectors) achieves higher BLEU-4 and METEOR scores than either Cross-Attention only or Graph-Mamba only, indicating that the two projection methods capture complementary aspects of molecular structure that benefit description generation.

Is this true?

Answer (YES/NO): YES